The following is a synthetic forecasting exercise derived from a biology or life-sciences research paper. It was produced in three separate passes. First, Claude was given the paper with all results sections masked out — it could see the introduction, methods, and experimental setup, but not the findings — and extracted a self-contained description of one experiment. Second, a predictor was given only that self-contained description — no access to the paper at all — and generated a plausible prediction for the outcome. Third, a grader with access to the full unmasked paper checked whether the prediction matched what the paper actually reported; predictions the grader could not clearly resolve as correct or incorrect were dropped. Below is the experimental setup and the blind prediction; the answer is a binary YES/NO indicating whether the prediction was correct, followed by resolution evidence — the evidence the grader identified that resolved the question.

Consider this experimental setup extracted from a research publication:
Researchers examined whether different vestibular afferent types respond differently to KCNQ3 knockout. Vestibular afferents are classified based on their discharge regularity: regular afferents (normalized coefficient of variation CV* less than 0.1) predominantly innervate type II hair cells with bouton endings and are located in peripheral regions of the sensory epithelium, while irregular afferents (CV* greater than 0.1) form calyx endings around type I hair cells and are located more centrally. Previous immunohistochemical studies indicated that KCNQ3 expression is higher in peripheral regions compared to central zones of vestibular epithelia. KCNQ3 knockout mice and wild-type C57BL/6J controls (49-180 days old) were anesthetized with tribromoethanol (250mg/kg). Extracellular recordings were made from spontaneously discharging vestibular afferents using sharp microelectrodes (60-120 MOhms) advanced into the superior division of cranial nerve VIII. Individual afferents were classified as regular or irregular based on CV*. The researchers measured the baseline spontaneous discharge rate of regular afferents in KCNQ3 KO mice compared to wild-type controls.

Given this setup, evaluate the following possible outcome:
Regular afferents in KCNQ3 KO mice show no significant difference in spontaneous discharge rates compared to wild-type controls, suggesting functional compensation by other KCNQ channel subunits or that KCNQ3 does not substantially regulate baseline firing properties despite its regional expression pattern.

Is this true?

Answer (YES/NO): NO